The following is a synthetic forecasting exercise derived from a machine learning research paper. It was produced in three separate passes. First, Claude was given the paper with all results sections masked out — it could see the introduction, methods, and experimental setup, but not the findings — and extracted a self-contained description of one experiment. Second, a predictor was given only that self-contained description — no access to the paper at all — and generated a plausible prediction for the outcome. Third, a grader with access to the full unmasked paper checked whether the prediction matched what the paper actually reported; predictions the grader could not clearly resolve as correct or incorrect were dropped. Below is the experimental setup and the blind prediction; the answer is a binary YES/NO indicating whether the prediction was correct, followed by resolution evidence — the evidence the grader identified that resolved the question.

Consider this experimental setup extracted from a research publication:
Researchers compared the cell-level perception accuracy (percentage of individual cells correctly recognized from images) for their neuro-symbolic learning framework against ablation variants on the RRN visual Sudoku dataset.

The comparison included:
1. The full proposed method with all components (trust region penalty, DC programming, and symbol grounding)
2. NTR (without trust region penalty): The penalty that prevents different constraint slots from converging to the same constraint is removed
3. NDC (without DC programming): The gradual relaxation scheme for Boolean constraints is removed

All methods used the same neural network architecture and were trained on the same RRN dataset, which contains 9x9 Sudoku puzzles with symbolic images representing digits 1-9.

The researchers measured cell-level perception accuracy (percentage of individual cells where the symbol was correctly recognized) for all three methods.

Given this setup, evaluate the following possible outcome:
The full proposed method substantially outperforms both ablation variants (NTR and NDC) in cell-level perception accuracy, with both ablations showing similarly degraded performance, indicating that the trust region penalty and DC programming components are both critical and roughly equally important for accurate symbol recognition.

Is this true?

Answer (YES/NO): NO